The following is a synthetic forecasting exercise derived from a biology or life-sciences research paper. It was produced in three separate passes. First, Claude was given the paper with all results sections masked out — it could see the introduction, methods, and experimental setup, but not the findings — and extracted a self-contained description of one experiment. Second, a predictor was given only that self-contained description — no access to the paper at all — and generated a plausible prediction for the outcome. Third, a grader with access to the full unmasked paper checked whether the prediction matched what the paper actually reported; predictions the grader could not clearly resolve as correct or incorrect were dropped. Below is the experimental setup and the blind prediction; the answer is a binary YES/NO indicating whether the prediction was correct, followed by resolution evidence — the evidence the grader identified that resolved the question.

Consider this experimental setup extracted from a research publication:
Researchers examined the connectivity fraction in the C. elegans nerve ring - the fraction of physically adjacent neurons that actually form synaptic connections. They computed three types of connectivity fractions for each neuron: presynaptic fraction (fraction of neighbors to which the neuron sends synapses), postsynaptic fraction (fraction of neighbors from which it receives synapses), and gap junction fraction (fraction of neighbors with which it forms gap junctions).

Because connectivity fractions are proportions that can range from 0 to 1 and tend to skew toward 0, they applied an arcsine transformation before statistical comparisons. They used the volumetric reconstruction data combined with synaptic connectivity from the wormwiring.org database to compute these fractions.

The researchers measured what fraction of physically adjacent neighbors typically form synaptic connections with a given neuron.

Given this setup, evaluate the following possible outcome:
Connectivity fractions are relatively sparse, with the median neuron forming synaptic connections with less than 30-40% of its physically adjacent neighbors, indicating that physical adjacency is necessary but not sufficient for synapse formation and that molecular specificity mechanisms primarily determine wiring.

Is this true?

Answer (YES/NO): NO